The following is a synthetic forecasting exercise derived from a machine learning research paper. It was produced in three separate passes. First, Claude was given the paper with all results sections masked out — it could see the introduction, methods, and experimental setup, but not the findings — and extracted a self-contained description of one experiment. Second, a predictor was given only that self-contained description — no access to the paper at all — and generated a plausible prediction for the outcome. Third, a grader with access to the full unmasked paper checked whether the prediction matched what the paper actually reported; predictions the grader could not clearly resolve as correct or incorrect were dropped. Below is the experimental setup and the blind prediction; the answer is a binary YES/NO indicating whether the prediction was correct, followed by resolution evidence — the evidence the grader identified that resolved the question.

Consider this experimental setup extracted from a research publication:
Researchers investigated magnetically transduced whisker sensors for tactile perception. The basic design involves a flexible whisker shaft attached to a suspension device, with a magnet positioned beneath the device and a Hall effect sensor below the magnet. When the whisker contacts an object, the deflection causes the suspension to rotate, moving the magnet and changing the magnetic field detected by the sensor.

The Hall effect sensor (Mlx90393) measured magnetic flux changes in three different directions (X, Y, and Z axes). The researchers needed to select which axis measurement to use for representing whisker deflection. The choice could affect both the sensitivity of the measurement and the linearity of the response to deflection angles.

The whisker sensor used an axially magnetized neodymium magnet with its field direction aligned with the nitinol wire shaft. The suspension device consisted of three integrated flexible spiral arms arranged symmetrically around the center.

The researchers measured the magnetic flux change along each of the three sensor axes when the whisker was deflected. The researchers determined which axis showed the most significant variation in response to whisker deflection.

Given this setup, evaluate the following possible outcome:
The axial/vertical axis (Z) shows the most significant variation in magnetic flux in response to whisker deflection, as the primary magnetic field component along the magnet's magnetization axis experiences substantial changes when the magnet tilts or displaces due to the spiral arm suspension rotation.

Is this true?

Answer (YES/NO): NO